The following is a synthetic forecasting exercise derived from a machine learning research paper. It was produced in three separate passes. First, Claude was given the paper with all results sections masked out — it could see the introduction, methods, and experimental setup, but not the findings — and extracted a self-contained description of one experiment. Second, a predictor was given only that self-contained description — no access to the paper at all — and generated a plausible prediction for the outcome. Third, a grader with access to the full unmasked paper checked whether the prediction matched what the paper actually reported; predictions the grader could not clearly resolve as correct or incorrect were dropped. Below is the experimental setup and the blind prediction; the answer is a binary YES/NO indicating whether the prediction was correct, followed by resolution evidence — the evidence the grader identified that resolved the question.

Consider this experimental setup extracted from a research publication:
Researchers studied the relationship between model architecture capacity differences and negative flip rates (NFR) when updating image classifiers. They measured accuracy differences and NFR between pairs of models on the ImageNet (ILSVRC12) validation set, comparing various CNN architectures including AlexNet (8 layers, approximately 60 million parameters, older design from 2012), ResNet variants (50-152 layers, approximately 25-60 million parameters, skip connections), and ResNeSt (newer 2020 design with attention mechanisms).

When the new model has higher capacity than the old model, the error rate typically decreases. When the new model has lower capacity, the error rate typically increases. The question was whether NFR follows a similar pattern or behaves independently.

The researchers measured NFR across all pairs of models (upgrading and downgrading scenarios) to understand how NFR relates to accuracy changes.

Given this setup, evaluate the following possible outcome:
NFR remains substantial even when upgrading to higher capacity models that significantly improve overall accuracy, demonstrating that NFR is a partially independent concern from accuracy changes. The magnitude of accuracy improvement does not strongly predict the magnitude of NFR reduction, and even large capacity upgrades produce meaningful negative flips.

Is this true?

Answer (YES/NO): YES